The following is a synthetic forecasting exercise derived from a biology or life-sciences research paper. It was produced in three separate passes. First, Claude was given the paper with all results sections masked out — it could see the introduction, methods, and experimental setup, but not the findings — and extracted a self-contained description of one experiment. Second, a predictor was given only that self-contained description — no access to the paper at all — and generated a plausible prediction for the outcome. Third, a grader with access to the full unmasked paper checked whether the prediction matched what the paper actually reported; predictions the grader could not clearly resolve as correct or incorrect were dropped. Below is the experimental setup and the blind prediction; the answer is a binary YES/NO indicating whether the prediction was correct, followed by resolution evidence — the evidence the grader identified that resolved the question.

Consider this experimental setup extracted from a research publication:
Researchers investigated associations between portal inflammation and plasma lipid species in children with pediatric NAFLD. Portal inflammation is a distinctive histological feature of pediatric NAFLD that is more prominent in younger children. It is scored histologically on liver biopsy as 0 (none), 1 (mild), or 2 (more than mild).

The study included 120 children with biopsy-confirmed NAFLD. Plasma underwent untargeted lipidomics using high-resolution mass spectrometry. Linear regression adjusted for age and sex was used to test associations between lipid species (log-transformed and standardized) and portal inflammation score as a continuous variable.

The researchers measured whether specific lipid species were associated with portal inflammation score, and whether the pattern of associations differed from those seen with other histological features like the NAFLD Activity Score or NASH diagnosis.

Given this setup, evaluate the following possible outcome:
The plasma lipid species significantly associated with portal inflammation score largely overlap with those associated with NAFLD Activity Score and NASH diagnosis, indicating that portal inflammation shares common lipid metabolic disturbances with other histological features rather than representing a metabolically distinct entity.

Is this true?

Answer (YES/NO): YES